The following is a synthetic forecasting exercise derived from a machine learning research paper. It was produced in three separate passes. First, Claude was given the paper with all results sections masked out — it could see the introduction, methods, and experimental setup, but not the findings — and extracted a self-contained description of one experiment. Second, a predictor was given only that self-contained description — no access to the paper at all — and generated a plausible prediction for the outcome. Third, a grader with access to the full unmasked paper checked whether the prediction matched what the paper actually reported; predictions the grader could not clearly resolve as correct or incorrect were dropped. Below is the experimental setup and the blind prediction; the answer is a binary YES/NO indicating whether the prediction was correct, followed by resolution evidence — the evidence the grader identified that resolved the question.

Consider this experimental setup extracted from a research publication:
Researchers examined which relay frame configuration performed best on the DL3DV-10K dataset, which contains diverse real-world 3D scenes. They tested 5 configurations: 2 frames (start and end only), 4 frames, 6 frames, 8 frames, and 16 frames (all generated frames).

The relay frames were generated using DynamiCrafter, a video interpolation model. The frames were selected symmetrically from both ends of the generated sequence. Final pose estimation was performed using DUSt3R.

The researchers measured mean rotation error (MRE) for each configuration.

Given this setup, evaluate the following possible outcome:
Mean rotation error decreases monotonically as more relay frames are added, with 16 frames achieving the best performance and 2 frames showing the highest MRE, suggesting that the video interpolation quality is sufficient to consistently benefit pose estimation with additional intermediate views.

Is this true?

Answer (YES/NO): NO